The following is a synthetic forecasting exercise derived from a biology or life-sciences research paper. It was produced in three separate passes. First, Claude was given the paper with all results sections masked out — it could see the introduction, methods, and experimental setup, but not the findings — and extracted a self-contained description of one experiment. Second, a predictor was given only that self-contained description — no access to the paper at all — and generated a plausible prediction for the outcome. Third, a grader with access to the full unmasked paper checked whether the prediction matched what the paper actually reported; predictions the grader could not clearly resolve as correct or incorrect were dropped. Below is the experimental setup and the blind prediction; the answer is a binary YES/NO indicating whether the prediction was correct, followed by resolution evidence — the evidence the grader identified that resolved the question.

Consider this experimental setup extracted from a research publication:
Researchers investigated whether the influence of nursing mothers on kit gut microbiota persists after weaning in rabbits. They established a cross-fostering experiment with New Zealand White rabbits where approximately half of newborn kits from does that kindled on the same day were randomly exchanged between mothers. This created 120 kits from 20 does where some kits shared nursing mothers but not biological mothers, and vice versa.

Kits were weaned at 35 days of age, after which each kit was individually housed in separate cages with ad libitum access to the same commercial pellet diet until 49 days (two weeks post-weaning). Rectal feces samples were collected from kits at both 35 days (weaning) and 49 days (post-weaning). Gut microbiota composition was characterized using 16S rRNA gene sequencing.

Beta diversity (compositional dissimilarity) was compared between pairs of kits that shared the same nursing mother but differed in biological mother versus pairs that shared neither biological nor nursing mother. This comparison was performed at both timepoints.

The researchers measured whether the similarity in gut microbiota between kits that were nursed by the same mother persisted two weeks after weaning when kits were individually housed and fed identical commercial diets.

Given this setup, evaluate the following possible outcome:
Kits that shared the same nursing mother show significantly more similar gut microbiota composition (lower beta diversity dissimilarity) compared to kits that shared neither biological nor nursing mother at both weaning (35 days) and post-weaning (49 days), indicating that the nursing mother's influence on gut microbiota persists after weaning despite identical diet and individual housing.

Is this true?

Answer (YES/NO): YES